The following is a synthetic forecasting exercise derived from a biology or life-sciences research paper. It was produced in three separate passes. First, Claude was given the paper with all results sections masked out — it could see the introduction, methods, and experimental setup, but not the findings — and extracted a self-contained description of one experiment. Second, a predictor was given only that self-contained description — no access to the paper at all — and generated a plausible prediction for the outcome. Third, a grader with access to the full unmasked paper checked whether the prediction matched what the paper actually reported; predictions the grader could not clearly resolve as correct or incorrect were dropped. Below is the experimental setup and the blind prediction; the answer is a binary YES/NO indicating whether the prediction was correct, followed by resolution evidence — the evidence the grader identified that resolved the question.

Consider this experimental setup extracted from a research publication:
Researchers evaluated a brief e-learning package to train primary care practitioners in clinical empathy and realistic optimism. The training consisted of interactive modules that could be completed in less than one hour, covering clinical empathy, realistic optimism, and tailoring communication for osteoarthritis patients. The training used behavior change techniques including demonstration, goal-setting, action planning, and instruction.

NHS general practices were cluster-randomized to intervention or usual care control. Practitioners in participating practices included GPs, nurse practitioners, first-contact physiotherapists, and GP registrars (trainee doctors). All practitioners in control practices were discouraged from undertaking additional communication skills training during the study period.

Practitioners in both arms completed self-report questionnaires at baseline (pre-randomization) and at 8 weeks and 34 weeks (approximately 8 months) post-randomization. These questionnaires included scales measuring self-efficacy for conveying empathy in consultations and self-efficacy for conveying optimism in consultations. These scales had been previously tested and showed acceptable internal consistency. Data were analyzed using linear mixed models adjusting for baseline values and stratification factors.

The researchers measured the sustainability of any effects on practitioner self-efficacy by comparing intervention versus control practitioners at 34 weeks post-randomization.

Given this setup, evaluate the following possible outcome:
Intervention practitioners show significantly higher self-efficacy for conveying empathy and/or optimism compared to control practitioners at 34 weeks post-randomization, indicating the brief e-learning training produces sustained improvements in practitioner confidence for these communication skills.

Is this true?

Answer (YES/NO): YES